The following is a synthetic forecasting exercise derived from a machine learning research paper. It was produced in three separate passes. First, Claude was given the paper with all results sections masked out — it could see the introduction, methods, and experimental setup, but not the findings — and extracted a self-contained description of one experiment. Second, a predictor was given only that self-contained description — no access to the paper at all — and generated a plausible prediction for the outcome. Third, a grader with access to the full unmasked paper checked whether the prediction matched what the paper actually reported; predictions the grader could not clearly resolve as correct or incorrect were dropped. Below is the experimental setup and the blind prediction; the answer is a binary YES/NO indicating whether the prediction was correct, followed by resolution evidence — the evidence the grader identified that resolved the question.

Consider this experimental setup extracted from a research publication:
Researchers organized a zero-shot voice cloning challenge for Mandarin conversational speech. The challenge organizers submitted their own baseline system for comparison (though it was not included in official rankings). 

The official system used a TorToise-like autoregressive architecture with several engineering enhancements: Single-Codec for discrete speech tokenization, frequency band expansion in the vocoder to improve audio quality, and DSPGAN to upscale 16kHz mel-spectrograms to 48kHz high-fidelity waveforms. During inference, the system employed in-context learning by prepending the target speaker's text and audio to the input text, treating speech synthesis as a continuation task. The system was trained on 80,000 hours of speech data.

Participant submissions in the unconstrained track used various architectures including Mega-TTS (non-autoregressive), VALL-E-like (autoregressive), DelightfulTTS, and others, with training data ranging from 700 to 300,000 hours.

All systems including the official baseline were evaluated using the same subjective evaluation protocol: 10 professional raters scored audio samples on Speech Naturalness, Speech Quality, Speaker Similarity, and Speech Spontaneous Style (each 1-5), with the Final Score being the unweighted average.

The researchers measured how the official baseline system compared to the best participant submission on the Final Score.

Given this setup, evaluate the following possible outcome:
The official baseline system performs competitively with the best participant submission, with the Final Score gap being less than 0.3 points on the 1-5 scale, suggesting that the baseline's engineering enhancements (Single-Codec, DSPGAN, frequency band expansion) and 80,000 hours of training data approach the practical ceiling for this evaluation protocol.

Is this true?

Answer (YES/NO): YES